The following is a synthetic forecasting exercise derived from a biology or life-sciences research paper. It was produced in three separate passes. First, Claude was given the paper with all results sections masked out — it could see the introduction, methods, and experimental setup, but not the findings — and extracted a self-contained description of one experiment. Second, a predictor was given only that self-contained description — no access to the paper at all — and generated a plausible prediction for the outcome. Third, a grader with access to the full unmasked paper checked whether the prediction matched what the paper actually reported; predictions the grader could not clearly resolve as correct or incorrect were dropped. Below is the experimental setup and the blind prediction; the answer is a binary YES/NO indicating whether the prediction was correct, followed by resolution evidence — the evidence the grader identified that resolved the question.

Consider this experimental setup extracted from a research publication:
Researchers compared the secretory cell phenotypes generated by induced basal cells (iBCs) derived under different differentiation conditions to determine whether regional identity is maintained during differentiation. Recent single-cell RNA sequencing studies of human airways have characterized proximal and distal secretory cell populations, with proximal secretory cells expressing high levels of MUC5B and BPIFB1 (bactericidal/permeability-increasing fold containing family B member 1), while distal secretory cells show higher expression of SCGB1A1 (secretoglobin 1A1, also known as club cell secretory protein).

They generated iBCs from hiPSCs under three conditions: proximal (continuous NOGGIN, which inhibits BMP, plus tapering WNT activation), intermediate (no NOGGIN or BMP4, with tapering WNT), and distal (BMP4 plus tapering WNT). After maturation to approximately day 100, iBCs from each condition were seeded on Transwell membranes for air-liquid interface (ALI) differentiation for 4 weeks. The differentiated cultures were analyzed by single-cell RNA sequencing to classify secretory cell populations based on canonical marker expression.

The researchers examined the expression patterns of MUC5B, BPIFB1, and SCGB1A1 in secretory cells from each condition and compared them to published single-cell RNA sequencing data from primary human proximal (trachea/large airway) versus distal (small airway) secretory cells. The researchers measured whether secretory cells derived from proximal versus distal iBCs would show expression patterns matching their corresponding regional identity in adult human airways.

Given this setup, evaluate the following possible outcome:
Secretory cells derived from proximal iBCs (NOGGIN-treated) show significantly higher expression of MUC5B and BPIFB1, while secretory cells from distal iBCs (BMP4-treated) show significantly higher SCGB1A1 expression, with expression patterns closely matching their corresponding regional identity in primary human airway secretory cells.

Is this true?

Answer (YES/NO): NO